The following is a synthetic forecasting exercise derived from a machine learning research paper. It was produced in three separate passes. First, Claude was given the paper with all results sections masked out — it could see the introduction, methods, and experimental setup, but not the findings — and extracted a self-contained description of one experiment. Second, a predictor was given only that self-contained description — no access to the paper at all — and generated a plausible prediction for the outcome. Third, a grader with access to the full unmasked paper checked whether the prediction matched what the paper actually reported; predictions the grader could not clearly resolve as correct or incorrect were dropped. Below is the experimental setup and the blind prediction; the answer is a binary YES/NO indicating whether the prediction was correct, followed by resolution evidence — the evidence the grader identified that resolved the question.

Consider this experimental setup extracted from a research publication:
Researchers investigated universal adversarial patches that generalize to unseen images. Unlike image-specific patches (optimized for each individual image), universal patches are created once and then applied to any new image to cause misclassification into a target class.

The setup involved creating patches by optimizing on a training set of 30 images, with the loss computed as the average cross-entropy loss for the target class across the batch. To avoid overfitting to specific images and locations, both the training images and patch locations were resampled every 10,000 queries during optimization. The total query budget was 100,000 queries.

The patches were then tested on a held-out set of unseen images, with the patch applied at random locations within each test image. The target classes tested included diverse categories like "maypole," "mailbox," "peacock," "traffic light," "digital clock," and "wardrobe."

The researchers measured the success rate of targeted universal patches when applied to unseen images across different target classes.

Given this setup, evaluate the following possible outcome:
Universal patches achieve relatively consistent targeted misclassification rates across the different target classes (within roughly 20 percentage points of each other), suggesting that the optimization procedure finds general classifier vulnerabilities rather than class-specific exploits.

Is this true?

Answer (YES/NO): NO